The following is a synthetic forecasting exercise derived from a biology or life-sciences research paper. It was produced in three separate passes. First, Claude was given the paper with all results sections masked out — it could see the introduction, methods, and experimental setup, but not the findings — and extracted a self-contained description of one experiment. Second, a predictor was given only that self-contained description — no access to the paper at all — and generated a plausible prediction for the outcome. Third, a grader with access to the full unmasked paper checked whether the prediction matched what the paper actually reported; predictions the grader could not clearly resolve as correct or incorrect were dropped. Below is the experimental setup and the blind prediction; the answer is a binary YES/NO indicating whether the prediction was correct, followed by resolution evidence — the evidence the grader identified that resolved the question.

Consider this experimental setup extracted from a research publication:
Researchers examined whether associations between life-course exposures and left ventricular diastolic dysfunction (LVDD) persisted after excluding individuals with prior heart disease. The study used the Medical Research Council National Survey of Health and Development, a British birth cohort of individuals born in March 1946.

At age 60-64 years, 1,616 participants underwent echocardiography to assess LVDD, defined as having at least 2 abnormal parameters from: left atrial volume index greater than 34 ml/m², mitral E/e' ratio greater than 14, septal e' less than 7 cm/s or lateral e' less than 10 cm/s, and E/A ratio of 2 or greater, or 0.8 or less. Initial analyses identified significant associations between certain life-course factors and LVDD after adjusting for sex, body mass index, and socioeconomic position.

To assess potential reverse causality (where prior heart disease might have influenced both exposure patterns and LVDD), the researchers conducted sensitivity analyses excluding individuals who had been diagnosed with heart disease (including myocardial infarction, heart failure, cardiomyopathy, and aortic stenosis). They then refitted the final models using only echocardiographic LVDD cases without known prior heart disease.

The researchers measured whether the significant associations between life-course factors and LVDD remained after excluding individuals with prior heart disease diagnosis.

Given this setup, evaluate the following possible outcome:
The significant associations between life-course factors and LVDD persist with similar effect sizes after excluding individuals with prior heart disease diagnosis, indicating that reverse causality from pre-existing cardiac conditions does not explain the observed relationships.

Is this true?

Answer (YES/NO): YES